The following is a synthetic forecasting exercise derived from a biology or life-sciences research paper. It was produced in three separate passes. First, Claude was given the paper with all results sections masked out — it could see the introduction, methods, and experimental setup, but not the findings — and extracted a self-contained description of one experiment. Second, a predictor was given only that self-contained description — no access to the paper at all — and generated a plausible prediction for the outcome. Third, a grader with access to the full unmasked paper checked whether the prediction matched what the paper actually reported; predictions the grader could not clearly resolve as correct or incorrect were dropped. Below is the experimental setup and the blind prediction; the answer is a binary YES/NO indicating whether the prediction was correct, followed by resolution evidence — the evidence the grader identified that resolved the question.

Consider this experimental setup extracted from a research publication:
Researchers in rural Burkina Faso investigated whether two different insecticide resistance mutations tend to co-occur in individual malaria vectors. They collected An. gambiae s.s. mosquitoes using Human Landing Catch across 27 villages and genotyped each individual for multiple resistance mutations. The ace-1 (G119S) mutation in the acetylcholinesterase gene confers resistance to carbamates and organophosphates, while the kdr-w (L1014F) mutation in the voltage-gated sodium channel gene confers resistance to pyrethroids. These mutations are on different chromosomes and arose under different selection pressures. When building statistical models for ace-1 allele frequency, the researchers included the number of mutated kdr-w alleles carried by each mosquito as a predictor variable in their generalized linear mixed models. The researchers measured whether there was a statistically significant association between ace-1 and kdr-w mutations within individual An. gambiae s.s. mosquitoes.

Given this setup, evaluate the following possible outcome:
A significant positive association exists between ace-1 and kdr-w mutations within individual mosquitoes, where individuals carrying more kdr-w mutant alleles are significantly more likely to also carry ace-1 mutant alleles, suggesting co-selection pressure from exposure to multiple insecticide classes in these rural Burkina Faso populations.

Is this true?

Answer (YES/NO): YES